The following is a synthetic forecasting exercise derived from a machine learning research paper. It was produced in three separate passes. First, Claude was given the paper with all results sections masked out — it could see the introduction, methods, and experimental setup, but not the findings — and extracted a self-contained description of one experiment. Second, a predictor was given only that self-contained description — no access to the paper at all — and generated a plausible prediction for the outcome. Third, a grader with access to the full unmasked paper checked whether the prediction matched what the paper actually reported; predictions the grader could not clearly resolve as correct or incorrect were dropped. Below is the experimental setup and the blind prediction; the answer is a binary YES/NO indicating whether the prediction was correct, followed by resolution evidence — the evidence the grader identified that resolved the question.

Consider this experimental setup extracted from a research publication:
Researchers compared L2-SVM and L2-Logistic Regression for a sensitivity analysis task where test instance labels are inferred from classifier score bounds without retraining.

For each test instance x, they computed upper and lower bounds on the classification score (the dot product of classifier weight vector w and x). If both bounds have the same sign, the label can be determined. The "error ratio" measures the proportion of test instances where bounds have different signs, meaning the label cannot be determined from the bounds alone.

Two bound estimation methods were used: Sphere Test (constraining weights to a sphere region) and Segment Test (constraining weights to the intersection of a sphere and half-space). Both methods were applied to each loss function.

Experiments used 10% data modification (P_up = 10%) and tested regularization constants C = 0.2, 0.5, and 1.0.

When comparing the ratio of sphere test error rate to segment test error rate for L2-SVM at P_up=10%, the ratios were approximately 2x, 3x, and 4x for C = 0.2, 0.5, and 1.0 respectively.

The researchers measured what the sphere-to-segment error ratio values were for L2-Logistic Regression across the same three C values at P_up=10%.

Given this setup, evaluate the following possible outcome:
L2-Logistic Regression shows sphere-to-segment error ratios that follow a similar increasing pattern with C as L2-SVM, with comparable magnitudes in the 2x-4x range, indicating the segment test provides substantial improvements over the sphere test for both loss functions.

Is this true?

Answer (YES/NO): NO